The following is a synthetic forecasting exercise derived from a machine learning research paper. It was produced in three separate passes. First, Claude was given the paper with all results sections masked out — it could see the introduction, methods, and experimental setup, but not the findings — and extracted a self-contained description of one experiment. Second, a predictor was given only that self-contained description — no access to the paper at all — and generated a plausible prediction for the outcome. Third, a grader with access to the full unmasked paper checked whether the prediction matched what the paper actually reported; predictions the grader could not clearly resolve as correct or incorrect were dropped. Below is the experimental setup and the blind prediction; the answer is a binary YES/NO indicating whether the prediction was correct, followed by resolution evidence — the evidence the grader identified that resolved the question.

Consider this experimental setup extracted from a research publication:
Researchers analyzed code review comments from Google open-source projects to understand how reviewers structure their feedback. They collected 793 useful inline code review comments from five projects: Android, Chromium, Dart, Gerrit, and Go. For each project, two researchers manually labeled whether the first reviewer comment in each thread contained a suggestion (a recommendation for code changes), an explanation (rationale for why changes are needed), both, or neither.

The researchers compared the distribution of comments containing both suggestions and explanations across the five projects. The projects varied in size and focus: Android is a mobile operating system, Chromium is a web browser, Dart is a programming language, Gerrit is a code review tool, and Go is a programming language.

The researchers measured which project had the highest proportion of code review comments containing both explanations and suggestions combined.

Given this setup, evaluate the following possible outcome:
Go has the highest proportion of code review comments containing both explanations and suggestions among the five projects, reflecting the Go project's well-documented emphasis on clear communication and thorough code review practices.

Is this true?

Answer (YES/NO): NO